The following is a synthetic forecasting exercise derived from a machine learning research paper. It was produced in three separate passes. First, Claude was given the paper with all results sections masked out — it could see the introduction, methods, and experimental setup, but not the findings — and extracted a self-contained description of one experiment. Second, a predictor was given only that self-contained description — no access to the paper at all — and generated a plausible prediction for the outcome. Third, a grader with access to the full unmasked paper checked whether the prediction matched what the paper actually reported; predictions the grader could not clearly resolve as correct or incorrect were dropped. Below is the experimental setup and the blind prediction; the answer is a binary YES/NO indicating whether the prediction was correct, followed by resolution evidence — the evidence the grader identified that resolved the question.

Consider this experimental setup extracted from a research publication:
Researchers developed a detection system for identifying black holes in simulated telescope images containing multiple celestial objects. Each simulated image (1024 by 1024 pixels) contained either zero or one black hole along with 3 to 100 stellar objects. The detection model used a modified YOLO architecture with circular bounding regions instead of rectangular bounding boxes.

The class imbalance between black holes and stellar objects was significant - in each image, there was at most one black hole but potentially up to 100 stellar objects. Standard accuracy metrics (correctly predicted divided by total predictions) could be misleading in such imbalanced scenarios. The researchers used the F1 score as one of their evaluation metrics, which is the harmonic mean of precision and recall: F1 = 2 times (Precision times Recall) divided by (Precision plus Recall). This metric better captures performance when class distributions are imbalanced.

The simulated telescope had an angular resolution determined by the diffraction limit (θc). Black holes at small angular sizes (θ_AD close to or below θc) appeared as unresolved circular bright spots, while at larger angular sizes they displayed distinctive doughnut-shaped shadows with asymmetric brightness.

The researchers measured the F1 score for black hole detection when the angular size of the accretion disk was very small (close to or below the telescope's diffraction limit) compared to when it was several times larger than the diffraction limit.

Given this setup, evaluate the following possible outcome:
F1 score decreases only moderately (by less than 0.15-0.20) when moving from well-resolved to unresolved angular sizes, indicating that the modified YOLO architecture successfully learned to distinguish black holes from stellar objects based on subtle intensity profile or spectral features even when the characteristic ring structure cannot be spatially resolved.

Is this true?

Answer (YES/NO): YES